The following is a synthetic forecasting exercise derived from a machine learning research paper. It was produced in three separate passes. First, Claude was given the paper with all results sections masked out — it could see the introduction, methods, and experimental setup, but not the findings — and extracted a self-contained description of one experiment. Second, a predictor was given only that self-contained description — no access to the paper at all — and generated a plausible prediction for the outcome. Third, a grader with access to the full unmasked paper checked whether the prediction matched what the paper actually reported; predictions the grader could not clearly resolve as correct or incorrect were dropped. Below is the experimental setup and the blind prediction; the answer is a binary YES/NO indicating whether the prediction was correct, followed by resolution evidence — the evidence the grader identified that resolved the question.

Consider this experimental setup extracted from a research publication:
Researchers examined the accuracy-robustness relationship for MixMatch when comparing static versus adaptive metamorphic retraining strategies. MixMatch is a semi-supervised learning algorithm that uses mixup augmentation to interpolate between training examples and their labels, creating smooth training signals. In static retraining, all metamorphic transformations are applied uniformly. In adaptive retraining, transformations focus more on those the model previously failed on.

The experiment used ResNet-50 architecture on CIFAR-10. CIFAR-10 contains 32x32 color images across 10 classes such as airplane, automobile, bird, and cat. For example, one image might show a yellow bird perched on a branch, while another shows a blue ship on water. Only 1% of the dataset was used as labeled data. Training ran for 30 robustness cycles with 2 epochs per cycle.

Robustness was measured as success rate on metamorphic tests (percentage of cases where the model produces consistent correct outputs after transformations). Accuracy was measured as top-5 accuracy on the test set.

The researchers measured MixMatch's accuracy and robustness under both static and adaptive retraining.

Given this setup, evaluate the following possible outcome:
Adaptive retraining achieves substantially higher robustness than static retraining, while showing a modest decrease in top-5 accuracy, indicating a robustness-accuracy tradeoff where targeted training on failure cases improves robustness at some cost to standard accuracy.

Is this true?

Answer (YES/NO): NO